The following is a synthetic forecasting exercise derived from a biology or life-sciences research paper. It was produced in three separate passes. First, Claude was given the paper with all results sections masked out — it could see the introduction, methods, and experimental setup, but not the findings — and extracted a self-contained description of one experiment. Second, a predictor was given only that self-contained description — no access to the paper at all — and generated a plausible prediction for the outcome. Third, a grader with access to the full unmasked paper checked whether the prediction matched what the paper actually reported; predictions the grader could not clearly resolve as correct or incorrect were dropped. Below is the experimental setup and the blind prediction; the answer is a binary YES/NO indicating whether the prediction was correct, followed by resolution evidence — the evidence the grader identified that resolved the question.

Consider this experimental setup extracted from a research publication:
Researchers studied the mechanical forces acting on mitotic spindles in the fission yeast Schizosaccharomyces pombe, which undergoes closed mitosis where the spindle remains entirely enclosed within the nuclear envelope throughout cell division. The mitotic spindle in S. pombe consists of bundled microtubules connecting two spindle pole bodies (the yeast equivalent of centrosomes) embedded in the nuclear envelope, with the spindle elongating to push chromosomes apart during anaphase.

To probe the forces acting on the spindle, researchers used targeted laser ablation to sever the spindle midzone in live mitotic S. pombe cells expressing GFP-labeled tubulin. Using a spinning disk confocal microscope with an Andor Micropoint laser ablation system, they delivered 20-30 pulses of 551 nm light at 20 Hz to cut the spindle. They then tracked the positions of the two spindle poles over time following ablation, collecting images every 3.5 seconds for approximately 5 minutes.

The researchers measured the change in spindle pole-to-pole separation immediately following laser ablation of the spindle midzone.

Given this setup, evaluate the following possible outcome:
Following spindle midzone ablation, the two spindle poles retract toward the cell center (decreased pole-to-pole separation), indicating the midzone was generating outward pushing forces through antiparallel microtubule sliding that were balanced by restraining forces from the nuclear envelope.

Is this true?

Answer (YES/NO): NO